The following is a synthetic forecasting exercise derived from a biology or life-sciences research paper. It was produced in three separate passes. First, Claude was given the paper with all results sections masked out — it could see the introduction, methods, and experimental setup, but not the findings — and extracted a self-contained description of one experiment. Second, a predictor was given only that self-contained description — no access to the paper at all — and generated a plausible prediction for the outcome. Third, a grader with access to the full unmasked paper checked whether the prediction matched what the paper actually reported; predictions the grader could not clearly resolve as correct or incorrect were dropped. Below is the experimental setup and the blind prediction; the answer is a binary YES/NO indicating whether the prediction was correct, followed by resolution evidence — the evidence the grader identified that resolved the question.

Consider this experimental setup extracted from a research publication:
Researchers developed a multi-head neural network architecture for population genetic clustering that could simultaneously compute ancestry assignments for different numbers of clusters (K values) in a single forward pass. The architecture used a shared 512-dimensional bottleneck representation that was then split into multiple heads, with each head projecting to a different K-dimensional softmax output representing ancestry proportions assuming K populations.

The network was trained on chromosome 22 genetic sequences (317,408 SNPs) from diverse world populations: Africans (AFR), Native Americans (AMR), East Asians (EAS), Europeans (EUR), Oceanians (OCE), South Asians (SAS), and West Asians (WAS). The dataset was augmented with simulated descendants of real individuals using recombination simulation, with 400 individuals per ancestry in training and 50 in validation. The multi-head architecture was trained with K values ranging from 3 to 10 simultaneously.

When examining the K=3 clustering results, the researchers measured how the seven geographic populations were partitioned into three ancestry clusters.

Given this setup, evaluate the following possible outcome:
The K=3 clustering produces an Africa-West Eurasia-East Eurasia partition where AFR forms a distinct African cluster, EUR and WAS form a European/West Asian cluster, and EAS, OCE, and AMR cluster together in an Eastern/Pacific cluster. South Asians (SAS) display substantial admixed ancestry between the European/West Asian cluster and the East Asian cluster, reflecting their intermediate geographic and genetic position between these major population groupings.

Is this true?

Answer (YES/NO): NO